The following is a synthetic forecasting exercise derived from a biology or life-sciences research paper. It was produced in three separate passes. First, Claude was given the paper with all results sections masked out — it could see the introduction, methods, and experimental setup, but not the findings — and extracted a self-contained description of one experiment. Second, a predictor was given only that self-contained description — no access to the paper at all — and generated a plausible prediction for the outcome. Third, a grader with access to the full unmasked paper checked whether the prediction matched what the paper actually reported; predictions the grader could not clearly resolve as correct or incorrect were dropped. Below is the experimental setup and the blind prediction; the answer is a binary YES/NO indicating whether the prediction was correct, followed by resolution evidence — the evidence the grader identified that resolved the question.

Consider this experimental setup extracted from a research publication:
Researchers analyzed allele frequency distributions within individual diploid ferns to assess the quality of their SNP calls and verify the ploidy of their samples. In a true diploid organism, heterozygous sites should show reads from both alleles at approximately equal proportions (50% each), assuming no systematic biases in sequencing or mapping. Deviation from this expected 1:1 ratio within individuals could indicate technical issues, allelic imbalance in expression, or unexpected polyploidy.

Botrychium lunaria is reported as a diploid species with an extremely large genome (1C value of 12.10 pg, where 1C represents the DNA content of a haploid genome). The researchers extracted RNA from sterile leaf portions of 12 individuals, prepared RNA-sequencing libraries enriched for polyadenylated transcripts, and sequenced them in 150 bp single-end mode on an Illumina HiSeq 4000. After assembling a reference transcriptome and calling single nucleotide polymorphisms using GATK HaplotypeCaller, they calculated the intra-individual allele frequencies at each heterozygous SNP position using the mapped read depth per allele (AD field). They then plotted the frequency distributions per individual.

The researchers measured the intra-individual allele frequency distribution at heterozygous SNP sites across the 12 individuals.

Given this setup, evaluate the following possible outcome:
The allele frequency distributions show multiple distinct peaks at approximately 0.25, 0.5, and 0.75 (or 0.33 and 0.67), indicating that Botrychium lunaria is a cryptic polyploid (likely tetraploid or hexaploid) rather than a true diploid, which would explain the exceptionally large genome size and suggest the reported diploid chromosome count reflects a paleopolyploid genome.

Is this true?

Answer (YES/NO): NO